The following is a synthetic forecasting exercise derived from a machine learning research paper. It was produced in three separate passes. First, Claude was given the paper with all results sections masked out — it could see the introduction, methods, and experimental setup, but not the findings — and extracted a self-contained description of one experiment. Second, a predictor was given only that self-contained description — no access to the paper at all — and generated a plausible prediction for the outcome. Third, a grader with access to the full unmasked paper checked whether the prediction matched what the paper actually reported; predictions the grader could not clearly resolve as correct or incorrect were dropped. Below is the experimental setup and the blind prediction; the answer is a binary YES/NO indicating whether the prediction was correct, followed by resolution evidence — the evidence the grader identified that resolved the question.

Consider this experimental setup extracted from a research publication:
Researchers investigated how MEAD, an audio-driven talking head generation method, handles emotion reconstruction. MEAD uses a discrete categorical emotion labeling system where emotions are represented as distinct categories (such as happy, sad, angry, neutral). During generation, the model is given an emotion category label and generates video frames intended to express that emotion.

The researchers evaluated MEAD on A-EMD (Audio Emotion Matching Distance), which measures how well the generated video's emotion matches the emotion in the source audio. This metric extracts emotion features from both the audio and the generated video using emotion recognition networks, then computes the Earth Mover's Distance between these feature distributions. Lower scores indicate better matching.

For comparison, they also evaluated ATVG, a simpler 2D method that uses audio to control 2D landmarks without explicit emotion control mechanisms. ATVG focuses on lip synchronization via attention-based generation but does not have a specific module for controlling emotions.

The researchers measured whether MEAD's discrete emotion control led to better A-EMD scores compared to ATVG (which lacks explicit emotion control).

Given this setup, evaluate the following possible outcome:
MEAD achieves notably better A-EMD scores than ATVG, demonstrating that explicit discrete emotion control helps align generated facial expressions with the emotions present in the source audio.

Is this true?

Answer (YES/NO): NO